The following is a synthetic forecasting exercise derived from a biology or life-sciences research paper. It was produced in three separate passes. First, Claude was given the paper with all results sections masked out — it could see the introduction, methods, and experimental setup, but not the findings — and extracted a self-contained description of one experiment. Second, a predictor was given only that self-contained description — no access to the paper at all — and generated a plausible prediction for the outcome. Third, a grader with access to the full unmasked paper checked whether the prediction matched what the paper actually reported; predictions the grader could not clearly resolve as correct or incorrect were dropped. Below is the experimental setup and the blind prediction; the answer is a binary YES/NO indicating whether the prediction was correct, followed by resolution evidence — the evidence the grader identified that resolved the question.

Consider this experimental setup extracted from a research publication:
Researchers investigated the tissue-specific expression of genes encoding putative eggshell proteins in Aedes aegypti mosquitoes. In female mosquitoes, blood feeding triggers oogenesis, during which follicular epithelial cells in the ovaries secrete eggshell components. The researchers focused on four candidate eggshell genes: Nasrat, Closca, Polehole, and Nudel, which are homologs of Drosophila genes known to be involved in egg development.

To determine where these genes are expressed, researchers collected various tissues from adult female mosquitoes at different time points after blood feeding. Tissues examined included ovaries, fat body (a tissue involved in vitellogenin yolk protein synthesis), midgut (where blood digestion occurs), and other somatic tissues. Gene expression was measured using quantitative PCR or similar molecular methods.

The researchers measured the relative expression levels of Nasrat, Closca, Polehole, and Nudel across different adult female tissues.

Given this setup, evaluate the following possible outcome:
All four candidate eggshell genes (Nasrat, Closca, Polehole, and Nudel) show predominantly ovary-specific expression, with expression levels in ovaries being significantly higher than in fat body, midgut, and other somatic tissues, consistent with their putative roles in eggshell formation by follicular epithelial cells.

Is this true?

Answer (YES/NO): NO